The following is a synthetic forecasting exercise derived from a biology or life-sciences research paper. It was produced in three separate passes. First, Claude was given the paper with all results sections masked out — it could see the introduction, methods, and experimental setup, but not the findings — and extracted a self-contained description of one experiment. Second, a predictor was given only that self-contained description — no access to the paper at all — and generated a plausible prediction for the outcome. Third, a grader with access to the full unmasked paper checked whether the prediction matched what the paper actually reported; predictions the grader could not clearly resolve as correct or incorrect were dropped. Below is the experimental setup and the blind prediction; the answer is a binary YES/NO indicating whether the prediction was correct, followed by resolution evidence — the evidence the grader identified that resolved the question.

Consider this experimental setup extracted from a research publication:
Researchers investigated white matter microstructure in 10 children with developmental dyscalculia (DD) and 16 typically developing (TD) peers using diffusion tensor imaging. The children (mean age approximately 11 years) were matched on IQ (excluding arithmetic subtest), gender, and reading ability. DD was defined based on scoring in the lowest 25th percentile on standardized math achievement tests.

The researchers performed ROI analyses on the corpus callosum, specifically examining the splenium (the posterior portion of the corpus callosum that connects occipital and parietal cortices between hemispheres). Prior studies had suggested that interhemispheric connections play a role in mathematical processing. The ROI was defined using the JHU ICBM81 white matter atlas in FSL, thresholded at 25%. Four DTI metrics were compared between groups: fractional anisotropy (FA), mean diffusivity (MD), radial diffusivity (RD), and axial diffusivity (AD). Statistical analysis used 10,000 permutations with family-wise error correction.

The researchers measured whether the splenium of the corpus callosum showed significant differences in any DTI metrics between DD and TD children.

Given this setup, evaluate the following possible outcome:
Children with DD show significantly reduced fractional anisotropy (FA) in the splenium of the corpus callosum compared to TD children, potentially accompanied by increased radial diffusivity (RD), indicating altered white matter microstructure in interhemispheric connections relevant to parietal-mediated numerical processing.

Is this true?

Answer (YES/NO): NO